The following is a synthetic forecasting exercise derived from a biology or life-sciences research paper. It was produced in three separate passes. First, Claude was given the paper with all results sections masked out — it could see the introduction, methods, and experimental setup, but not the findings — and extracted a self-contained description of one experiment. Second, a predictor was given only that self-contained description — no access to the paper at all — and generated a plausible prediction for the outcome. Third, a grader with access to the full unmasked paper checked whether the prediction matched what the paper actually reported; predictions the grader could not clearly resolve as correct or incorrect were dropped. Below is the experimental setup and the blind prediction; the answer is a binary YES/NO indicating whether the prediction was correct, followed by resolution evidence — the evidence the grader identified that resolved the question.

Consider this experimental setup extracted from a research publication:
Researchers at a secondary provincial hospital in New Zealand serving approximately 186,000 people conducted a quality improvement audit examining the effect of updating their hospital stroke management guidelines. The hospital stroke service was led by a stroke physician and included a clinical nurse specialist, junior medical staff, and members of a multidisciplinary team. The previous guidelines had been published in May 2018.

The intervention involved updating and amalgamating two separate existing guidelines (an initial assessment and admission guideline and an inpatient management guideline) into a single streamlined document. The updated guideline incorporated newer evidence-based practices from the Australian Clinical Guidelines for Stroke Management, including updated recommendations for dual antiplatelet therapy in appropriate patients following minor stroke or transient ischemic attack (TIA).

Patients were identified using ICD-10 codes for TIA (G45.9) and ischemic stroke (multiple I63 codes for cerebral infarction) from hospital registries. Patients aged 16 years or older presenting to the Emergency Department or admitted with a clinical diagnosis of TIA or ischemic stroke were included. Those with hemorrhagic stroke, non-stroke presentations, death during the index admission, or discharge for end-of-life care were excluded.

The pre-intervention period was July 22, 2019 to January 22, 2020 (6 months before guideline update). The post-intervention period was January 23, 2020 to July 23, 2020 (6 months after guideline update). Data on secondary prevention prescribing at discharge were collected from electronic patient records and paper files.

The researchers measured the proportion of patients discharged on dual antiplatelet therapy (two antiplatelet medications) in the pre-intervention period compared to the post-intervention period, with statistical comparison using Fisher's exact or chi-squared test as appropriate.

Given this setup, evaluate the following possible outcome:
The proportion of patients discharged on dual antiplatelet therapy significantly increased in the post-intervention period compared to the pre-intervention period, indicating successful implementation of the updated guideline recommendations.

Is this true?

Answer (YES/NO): NO